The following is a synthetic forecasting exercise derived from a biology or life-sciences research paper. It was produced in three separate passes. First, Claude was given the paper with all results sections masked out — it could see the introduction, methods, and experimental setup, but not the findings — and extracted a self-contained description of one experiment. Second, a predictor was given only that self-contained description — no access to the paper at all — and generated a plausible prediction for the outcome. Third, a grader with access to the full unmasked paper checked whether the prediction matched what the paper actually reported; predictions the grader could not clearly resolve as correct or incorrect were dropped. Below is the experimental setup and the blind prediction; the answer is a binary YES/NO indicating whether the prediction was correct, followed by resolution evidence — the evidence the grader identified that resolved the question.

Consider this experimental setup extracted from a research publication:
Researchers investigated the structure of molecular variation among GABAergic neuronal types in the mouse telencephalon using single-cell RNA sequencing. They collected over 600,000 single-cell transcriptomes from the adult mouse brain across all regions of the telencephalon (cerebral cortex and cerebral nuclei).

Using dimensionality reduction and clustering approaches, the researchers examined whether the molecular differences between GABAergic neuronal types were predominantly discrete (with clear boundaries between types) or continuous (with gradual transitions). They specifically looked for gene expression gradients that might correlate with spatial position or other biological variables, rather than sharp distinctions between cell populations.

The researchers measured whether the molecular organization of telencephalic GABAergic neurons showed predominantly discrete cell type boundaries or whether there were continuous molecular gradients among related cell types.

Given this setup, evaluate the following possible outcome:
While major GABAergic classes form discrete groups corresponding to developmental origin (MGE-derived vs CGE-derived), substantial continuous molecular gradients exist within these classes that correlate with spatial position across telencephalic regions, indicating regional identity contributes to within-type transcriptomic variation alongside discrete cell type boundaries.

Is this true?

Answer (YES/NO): YES